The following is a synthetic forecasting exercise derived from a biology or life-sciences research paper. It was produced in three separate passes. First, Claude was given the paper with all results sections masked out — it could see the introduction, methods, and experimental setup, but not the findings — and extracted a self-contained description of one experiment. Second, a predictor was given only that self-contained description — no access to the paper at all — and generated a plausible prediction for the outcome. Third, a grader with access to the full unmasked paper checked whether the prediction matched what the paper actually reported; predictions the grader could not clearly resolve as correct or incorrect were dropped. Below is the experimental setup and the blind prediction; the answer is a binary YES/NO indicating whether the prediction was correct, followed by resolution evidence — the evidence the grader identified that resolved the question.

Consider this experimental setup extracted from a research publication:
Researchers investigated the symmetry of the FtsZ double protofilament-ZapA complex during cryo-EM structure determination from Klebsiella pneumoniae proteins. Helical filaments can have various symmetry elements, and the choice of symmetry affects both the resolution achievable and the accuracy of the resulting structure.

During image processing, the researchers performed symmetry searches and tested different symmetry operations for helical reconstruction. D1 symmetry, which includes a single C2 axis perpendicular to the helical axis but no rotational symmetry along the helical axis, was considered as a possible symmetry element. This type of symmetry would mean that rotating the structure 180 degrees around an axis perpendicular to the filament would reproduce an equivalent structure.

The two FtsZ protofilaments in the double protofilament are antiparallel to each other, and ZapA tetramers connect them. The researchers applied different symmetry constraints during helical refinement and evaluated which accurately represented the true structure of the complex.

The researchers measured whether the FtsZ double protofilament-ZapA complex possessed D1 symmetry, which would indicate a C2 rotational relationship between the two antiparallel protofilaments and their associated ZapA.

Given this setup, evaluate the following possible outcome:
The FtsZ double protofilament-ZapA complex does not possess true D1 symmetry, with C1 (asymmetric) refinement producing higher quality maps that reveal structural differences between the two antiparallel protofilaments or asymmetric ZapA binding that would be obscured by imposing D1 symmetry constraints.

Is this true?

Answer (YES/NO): NO